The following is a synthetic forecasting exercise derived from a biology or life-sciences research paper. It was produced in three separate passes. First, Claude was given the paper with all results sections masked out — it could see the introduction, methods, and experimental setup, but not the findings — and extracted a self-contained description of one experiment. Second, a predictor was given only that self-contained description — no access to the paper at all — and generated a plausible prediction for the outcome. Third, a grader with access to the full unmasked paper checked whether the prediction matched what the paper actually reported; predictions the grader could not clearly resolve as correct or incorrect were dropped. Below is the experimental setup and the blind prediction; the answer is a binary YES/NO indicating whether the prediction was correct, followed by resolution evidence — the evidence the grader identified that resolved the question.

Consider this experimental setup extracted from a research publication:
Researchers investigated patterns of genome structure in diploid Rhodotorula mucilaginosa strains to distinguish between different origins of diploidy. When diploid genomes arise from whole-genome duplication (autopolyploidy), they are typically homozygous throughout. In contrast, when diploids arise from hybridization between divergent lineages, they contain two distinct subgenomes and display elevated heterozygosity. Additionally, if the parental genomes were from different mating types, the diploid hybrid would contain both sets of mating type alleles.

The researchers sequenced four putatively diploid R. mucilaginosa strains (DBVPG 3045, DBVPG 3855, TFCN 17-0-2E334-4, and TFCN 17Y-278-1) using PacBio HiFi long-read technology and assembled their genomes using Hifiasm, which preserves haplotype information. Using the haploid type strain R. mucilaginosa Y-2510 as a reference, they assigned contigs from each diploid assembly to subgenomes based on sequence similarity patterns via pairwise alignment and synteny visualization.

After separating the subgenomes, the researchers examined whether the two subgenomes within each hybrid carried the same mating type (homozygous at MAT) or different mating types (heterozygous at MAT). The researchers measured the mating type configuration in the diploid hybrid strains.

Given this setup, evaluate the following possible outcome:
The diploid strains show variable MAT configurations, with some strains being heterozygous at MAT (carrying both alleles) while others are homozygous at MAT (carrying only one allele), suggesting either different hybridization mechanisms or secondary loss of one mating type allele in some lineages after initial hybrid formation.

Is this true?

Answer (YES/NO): YES